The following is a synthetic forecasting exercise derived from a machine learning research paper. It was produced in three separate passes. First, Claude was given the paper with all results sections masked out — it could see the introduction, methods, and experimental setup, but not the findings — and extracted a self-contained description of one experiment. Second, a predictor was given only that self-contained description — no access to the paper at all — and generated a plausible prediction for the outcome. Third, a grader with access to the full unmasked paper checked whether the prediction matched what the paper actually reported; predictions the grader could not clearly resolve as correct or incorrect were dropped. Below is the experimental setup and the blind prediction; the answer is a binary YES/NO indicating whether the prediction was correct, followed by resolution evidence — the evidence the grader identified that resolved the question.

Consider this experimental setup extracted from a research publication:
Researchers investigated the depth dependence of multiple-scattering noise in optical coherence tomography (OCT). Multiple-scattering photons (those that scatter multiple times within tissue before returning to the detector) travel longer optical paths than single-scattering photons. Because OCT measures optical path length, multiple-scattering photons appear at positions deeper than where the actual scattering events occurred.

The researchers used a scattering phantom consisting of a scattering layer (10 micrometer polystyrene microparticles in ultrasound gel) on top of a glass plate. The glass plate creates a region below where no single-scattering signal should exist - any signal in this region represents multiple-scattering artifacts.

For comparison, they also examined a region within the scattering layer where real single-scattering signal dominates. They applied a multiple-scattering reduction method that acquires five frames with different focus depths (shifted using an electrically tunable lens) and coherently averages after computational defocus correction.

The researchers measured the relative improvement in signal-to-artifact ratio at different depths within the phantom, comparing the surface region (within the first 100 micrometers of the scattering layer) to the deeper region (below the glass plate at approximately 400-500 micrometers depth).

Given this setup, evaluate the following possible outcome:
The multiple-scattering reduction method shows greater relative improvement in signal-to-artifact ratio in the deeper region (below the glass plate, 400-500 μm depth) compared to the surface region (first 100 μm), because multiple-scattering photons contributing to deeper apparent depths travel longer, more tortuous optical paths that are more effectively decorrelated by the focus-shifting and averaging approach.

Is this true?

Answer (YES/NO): YES